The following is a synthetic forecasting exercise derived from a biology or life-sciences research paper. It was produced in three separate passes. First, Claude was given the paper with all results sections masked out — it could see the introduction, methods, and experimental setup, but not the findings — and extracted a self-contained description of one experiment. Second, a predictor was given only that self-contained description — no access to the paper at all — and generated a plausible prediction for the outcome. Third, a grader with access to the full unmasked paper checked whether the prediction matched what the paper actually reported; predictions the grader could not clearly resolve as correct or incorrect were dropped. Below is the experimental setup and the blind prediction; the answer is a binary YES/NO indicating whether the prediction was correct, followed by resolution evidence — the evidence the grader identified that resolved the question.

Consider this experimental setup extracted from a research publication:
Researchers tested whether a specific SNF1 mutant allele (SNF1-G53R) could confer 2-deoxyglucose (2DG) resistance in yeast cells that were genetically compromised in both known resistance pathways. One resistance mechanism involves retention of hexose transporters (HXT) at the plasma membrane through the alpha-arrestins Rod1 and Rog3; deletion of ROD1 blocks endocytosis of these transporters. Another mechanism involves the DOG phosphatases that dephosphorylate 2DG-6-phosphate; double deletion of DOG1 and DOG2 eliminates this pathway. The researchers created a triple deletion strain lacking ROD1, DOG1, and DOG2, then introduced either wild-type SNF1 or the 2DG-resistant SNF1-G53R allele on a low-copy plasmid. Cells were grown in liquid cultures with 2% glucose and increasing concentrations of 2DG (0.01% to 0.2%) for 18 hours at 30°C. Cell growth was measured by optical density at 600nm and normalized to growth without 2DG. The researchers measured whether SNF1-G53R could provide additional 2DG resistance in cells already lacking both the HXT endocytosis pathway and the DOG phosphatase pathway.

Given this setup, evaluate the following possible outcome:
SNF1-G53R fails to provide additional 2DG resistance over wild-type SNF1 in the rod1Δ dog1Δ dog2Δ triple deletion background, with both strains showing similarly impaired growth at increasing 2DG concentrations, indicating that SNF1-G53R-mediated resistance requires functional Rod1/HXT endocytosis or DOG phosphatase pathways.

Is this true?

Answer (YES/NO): NO